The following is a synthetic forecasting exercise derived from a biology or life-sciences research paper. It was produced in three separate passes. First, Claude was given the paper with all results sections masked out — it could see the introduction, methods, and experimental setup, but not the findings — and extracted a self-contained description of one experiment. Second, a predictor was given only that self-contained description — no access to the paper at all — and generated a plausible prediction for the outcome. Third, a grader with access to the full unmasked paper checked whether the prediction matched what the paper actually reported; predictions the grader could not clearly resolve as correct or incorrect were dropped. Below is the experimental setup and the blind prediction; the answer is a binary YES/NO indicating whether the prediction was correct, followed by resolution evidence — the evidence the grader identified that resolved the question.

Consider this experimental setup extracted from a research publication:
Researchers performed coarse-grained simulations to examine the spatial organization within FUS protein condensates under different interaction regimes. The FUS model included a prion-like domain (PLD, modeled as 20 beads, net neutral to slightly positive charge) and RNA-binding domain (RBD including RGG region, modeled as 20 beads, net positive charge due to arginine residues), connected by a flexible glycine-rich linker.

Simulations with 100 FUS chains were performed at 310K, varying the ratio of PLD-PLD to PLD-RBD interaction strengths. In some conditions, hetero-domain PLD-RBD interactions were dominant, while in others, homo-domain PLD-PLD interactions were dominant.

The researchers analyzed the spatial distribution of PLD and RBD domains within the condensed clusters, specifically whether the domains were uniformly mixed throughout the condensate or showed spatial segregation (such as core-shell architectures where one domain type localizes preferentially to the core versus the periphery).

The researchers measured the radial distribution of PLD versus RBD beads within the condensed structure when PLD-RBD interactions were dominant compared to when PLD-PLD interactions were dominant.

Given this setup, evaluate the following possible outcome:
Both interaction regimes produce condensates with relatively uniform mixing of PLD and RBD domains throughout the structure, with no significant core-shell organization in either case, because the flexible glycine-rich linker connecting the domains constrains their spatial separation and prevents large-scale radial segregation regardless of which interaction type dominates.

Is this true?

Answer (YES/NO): NO